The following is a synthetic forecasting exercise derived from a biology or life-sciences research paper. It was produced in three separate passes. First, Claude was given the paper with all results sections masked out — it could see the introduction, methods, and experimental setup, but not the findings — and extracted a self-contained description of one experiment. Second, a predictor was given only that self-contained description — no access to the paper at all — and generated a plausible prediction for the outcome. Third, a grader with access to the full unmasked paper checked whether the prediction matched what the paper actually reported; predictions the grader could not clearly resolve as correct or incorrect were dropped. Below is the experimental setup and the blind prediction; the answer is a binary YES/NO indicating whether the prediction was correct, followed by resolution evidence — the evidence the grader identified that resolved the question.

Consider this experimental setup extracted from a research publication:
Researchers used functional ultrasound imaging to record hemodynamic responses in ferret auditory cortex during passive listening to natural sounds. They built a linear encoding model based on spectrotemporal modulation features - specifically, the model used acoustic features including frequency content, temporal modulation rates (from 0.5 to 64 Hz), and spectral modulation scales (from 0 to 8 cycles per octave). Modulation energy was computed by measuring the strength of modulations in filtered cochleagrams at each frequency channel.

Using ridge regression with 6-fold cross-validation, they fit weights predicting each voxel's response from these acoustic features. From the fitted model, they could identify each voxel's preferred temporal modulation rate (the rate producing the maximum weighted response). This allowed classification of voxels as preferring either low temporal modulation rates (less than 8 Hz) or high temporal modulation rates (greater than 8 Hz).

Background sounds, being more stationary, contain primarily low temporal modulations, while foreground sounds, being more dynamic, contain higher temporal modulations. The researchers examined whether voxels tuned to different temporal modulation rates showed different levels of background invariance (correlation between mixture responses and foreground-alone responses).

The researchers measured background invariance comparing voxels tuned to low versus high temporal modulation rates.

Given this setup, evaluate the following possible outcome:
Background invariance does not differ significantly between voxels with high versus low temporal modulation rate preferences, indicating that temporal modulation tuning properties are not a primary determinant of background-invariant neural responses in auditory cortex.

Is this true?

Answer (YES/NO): NO